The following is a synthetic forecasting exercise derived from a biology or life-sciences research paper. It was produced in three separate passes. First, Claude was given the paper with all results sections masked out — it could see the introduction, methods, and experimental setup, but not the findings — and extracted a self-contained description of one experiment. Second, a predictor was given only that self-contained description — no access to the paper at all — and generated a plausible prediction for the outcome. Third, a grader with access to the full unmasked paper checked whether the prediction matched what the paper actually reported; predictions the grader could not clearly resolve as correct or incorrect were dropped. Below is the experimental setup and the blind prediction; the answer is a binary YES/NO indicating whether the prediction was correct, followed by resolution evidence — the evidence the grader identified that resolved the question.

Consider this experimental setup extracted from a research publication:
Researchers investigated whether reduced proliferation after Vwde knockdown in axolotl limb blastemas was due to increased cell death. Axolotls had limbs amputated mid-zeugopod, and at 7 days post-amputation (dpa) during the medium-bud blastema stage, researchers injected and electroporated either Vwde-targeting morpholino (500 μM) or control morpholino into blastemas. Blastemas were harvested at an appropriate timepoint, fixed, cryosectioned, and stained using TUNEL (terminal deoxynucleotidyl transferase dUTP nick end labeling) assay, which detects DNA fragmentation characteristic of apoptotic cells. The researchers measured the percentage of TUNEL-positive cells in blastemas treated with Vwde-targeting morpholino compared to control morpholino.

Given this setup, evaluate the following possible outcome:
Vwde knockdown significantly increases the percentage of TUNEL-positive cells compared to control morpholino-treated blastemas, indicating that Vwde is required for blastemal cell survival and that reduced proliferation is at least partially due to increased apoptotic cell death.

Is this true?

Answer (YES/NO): NO